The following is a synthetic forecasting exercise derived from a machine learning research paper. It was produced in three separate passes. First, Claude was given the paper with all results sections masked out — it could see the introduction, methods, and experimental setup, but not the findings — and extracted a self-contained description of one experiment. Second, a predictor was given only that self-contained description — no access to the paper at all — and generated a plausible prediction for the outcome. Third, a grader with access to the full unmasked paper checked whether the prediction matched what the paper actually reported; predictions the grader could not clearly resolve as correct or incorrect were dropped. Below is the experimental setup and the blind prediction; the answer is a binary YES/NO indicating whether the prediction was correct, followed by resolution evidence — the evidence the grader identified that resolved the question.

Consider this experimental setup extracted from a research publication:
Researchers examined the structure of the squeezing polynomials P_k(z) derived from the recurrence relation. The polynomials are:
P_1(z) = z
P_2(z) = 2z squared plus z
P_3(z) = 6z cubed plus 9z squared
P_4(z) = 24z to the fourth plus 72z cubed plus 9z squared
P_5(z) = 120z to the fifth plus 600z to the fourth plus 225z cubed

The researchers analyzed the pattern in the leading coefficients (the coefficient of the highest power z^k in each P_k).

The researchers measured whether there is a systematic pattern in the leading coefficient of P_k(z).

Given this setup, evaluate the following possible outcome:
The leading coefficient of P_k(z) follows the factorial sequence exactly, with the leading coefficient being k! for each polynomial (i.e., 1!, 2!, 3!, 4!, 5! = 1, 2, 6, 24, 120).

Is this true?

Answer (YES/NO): YES